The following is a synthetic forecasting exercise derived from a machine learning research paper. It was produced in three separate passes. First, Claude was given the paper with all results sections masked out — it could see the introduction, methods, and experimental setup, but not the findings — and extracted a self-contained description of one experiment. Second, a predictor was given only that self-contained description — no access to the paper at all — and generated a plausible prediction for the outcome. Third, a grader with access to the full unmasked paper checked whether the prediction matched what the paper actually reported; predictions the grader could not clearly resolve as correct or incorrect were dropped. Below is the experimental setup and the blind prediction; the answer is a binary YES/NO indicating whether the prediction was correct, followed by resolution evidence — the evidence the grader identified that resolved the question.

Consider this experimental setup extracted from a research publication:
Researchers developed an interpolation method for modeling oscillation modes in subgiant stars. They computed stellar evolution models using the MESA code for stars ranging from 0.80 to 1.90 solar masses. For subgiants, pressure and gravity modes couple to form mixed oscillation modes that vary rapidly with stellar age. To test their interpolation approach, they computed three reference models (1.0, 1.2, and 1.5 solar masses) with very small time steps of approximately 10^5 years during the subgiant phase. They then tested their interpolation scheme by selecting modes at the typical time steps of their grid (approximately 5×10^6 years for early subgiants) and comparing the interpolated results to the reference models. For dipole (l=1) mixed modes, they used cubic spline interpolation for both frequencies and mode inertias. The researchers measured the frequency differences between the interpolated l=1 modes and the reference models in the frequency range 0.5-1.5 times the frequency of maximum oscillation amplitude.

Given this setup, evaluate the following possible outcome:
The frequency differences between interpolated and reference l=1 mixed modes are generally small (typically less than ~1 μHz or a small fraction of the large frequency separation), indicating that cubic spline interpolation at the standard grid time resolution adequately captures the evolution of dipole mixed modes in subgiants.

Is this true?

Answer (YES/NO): YES